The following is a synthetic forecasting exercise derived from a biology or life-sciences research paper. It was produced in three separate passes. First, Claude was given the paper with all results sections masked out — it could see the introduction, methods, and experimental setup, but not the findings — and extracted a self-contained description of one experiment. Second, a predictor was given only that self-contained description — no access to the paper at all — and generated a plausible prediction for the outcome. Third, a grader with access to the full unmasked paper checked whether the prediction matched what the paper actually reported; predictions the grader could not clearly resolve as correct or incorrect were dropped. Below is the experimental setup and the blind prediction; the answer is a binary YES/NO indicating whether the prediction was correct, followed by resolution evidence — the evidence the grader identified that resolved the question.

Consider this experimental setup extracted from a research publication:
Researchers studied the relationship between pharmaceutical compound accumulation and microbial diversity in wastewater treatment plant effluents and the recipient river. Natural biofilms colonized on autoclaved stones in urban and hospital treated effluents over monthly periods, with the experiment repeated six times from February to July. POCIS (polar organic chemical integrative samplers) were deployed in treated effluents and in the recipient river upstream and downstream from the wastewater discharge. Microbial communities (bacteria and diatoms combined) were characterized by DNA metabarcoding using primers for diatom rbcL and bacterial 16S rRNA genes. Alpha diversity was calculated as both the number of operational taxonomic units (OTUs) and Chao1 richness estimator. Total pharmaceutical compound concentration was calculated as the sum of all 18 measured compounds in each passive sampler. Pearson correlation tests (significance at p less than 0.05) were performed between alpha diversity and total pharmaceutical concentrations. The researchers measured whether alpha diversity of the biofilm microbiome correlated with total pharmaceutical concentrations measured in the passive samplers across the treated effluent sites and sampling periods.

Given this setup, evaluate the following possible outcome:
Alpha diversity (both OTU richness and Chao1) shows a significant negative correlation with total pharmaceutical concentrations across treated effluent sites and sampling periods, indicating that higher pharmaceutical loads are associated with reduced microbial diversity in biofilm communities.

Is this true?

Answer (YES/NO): NO